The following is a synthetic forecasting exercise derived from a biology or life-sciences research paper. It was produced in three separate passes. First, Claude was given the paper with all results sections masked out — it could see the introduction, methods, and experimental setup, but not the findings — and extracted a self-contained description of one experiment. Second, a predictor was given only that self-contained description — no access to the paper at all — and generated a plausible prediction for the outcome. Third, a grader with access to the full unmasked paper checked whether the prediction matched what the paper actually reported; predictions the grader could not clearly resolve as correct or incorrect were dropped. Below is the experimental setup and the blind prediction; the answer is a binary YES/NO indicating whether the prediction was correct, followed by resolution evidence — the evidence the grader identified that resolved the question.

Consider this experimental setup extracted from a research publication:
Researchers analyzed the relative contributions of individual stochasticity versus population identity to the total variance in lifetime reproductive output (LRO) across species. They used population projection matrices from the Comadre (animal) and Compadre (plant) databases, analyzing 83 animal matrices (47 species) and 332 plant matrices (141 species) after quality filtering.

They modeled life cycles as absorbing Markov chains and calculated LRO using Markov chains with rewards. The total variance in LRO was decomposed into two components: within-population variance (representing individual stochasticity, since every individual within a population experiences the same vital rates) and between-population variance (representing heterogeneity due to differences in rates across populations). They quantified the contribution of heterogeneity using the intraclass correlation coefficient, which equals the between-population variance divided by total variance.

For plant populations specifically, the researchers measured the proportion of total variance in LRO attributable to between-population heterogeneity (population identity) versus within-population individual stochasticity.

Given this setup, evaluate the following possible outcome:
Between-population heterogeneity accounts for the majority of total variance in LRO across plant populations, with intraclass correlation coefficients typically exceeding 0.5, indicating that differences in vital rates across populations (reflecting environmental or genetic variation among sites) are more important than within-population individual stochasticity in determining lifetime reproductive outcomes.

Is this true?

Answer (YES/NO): NO